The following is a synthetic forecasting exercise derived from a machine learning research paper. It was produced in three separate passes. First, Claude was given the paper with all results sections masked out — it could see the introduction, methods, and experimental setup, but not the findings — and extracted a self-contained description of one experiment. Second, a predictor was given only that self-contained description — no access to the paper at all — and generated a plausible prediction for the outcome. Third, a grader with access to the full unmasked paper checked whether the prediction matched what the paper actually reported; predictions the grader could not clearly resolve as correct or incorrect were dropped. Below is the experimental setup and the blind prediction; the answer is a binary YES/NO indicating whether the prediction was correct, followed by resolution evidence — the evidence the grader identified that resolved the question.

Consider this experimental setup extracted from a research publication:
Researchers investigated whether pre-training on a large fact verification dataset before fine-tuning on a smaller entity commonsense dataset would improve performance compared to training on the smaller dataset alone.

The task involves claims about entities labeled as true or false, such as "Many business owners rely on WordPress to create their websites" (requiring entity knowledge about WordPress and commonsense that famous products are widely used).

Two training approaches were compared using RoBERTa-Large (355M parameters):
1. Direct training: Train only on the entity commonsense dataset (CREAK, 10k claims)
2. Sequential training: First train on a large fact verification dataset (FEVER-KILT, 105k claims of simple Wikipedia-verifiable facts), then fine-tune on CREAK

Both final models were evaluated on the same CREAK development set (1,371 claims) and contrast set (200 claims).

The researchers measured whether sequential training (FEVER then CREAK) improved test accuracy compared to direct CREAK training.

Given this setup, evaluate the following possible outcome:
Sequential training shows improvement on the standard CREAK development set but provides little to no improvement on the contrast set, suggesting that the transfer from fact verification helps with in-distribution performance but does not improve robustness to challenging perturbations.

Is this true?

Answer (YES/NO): NO